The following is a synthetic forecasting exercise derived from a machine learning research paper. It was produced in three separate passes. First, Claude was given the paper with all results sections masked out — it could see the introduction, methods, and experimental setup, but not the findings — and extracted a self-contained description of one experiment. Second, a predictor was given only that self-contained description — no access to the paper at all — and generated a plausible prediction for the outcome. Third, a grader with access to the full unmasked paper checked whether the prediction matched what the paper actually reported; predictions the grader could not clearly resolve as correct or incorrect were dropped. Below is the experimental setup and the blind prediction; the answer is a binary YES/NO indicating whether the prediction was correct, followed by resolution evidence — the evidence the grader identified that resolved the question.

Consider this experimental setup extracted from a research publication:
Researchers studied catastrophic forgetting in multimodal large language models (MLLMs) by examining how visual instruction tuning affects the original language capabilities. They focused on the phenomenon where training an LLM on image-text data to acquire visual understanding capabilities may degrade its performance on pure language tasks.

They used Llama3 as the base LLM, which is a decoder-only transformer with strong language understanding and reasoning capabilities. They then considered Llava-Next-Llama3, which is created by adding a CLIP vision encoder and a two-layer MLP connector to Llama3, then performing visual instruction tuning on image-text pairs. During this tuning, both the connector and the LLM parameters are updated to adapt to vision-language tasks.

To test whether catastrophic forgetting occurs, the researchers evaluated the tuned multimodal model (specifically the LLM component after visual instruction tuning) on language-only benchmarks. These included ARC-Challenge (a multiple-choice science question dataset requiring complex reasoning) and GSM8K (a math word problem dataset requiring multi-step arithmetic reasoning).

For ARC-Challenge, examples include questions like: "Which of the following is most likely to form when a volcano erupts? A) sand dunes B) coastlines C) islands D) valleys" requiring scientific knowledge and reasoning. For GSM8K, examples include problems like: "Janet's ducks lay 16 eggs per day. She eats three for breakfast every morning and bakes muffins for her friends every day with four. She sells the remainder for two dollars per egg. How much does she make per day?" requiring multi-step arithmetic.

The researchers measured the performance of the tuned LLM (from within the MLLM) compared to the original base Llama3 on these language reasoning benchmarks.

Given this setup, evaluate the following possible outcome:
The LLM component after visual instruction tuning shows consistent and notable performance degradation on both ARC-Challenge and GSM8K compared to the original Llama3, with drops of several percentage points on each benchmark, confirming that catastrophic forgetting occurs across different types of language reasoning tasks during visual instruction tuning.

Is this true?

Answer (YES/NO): YES